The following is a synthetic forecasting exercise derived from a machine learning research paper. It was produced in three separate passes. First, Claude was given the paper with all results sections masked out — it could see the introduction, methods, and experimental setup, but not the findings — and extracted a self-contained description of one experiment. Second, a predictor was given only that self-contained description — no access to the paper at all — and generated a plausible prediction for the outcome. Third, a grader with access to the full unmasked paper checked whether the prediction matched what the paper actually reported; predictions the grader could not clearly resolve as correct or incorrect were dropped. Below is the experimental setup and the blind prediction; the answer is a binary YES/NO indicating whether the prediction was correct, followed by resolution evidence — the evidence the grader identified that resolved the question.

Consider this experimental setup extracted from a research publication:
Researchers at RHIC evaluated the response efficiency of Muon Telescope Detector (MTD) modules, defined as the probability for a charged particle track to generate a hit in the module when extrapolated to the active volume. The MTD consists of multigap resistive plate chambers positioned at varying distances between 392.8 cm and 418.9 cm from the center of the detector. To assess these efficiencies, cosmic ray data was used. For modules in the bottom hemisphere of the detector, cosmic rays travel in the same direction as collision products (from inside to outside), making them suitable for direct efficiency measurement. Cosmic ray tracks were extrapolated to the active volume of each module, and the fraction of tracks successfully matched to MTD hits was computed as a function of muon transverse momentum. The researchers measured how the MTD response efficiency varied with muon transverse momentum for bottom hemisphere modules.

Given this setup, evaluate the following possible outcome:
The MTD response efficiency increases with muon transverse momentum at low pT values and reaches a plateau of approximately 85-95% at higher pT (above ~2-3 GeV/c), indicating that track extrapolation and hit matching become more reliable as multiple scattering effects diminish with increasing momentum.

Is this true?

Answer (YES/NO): NO